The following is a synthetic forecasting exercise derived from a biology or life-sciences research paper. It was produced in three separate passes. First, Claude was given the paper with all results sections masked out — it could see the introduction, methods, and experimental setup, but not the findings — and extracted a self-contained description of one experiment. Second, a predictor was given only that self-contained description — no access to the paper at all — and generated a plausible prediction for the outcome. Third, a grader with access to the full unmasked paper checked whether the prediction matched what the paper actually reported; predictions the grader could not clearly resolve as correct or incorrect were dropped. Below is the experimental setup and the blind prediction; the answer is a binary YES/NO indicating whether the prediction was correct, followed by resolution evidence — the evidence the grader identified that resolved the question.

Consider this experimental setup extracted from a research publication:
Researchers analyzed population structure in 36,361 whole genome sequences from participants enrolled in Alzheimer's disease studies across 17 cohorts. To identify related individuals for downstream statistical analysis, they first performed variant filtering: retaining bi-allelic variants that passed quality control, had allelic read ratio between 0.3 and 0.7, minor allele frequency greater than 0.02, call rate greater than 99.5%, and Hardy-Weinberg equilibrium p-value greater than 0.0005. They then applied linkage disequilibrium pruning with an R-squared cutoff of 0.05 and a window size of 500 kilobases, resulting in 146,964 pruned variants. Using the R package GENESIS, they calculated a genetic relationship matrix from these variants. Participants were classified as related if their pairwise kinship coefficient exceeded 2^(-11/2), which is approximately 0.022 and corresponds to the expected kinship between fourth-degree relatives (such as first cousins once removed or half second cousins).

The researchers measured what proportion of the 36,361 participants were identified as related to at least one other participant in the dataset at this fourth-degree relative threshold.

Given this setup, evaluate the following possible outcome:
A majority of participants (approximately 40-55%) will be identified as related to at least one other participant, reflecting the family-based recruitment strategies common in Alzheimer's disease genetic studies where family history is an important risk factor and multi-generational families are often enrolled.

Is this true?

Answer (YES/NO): NO